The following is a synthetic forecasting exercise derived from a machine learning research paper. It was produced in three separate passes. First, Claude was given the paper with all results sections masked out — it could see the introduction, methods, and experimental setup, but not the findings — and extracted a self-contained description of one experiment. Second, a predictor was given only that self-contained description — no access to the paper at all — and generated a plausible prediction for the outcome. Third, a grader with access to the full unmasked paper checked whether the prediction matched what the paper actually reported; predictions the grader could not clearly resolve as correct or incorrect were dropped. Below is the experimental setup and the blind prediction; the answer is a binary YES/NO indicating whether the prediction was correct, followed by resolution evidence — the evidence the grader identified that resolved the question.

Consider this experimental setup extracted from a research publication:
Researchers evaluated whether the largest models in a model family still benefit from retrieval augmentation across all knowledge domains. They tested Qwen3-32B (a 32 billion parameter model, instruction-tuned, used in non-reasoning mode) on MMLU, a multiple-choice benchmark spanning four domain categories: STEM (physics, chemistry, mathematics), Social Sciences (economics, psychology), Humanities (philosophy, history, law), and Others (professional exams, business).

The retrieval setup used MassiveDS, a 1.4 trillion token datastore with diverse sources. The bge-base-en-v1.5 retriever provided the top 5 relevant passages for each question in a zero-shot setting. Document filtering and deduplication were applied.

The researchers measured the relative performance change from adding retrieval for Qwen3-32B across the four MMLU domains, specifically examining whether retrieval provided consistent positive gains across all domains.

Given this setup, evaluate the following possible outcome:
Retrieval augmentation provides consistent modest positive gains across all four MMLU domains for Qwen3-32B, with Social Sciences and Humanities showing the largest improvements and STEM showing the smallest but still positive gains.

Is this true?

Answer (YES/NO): NO